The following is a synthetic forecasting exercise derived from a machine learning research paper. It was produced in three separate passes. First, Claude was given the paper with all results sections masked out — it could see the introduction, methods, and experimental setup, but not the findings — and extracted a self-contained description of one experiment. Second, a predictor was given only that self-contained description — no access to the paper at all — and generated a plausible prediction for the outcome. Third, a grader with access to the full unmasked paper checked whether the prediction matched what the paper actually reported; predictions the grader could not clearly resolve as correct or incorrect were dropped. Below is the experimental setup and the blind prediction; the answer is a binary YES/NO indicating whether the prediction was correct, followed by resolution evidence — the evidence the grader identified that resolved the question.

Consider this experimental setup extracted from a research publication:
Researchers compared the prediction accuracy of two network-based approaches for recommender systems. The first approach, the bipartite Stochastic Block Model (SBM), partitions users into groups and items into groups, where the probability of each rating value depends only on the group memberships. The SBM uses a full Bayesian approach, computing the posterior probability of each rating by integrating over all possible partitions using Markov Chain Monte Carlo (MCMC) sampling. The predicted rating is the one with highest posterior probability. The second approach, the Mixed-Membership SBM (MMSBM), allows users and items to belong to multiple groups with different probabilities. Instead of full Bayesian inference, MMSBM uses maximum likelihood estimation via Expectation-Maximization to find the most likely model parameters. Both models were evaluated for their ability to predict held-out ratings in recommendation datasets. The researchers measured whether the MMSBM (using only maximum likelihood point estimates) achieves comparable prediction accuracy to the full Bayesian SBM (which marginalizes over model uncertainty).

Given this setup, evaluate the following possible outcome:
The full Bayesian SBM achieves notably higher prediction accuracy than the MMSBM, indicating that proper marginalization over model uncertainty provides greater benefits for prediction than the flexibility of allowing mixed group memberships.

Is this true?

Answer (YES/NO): NO